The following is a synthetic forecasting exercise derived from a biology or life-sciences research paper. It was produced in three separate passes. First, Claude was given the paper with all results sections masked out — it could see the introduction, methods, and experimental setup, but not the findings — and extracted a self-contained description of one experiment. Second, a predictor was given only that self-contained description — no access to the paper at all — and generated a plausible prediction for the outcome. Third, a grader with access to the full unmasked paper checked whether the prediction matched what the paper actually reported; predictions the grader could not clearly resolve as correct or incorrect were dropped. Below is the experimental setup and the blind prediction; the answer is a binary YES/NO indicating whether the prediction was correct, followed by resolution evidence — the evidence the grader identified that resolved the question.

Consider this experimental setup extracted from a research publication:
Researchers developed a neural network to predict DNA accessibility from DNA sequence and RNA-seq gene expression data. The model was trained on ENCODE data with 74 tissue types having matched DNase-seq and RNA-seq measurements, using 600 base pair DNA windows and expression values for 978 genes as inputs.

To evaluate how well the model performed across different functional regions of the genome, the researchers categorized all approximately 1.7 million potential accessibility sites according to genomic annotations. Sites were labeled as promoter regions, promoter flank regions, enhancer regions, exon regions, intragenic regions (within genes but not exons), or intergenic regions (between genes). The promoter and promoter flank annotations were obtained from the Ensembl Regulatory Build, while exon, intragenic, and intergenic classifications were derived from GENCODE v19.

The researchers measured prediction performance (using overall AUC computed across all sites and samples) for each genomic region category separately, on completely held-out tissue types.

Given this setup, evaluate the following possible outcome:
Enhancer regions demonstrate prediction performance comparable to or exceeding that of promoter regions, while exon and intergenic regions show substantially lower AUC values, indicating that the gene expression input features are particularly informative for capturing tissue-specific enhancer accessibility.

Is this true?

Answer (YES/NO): NO